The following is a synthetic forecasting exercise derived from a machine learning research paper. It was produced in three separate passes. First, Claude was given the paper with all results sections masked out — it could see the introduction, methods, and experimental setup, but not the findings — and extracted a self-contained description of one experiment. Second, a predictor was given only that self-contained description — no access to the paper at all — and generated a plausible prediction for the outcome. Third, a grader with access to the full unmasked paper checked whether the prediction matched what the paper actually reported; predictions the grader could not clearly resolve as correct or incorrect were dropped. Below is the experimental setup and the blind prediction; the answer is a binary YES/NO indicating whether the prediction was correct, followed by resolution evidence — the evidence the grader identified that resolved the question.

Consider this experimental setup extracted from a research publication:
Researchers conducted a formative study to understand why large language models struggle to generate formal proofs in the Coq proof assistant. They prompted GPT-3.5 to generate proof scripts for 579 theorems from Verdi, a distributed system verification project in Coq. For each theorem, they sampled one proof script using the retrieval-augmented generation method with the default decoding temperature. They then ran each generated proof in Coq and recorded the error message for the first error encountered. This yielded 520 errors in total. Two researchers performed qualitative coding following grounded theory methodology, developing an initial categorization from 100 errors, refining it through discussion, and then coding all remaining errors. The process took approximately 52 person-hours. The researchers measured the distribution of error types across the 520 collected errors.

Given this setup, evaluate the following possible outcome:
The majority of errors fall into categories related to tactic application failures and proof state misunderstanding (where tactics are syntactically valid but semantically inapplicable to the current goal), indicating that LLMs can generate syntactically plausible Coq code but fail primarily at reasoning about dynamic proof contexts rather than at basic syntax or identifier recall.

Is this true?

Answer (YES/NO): YES